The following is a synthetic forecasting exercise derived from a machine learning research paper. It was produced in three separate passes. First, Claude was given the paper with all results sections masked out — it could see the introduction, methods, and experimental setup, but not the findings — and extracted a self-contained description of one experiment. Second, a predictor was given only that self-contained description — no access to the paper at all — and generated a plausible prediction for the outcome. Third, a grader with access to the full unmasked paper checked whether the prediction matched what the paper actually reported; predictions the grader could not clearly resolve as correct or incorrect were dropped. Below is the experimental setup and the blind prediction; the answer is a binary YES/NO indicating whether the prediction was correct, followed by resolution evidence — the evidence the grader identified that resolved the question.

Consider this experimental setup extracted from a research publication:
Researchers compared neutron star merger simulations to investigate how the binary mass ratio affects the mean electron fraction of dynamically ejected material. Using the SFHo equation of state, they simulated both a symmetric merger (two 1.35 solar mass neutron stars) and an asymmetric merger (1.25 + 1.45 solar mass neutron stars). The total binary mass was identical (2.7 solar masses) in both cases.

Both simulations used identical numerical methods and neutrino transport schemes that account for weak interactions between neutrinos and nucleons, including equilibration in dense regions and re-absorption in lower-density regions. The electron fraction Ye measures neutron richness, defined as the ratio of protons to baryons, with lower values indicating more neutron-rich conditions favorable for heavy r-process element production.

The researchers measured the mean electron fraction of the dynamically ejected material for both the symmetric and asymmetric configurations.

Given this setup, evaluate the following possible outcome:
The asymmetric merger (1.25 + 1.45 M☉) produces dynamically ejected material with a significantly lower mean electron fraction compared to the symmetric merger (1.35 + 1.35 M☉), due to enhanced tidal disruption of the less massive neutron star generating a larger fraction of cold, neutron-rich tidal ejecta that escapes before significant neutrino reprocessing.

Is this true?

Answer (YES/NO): NO